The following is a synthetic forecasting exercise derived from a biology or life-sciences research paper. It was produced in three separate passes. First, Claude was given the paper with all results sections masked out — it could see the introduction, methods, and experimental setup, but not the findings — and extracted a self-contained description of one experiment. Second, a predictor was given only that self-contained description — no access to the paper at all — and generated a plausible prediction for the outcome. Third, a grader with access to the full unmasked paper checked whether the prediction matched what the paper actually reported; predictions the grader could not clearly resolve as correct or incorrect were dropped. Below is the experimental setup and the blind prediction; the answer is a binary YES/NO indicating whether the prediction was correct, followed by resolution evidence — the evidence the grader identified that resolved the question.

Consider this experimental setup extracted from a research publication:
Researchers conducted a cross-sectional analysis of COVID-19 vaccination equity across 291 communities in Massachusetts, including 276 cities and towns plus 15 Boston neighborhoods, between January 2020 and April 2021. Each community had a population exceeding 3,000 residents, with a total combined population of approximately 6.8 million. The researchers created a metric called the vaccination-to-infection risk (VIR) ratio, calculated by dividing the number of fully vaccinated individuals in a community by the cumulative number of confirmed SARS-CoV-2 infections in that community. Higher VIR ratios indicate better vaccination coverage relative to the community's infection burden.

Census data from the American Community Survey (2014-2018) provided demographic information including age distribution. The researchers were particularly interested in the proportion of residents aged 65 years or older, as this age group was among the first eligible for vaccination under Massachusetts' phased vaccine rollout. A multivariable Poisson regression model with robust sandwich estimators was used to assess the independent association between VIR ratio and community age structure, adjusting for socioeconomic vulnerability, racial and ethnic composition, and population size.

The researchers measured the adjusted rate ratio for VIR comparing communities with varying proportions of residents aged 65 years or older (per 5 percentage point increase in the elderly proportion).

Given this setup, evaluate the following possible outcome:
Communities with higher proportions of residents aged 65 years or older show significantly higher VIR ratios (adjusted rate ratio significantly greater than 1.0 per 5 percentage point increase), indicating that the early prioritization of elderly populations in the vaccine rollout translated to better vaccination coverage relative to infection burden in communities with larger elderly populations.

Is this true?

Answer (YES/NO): YES